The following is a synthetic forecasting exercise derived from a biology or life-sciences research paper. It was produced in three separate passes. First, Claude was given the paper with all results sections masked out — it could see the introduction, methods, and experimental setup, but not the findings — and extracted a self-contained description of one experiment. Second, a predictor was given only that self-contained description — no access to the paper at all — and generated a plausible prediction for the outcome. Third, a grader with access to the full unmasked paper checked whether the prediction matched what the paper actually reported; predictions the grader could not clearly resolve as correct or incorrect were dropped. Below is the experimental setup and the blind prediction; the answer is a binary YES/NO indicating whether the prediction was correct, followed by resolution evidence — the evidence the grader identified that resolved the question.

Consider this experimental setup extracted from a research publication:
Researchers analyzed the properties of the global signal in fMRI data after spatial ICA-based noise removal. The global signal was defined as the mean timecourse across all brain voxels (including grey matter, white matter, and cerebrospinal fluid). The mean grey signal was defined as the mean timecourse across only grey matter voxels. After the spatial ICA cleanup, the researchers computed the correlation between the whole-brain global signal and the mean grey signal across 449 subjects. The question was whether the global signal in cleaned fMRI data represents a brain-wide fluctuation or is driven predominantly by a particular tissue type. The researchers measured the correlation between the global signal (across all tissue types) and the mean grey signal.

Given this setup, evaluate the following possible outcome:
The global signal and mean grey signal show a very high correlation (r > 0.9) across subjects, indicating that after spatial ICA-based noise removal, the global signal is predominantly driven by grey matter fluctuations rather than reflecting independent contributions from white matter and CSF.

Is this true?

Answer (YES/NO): YES